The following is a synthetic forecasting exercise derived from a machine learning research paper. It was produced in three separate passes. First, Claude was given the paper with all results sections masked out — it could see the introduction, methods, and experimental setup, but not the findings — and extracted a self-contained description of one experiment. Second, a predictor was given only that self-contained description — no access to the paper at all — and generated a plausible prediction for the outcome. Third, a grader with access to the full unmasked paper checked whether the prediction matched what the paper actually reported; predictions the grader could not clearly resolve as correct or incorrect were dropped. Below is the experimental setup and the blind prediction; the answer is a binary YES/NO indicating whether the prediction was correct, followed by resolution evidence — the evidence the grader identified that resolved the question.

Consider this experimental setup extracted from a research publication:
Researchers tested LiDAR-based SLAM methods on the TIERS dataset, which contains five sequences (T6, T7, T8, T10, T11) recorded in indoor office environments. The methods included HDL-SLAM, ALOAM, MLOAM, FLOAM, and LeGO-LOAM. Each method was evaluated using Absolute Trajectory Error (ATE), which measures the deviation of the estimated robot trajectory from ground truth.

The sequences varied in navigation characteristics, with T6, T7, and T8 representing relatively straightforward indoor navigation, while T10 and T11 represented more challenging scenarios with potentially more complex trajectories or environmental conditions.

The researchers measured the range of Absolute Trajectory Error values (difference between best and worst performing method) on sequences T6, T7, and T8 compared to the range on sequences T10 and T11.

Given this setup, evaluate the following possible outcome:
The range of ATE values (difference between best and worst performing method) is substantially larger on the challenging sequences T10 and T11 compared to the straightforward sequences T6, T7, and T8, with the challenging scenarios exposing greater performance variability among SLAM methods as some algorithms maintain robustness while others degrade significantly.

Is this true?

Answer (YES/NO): YES